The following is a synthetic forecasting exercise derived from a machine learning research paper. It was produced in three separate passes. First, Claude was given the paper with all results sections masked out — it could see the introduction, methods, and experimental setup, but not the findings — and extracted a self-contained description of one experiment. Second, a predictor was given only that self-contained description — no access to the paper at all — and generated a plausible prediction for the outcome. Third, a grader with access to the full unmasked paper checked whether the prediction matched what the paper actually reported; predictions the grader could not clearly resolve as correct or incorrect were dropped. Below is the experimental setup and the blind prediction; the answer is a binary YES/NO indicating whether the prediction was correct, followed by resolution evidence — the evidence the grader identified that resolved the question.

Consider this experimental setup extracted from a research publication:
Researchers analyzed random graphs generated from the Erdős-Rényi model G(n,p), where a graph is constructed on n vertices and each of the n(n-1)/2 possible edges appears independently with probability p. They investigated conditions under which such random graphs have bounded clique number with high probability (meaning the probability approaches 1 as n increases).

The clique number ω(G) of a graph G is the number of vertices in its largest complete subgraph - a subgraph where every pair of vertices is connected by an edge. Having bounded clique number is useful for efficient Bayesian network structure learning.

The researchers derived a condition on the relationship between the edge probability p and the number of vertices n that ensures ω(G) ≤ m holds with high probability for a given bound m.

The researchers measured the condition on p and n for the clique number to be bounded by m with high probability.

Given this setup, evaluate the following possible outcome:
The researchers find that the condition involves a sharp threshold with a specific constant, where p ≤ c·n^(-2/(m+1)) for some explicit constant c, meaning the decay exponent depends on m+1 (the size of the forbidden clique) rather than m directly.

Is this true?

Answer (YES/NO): NO